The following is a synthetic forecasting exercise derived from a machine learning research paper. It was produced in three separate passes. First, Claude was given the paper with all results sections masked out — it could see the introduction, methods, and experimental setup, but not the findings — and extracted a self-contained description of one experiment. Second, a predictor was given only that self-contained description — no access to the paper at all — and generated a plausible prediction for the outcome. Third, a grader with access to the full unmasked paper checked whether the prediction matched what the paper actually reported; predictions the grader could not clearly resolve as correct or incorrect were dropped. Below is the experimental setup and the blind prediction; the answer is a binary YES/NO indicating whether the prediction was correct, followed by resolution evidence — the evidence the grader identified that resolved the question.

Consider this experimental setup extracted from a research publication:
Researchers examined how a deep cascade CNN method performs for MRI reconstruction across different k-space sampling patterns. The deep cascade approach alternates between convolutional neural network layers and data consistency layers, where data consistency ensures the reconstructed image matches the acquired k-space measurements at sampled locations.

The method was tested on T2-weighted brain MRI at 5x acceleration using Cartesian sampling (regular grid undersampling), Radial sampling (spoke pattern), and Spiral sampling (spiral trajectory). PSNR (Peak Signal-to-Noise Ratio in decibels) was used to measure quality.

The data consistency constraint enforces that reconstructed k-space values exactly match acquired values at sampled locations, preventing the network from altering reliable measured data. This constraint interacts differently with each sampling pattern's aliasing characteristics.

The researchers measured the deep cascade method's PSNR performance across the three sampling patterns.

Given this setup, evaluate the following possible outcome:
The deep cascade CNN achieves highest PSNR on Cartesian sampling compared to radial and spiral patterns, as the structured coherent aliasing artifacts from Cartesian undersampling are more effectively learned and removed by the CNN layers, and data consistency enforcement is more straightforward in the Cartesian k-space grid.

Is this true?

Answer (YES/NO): NO